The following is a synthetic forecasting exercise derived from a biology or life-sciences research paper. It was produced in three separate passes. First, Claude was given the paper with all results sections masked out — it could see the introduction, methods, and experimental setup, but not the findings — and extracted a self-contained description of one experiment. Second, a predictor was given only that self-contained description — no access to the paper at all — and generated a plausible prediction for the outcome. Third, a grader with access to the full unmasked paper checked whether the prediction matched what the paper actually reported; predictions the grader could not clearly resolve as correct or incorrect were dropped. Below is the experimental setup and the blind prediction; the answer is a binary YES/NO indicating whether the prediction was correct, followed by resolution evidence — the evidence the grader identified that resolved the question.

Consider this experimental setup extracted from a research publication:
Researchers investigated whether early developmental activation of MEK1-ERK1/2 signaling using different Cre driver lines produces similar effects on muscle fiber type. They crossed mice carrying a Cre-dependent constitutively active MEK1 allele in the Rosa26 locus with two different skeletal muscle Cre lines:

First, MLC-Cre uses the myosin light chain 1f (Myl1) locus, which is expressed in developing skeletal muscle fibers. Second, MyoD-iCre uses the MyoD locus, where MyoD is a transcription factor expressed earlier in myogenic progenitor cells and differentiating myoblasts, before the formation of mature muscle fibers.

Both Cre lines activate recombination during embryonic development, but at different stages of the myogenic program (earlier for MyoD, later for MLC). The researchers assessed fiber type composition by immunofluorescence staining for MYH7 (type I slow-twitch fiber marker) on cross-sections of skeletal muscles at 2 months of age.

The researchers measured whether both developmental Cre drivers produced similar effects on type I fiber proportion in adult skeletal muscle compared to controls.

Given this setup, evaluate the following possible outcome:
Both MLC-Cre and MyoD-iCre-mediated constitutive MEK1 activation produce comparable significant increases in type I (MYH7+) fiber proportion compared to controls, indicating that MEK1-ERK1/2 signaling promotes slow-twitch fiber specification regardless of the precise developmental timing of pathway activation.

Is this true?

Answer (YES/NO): YES